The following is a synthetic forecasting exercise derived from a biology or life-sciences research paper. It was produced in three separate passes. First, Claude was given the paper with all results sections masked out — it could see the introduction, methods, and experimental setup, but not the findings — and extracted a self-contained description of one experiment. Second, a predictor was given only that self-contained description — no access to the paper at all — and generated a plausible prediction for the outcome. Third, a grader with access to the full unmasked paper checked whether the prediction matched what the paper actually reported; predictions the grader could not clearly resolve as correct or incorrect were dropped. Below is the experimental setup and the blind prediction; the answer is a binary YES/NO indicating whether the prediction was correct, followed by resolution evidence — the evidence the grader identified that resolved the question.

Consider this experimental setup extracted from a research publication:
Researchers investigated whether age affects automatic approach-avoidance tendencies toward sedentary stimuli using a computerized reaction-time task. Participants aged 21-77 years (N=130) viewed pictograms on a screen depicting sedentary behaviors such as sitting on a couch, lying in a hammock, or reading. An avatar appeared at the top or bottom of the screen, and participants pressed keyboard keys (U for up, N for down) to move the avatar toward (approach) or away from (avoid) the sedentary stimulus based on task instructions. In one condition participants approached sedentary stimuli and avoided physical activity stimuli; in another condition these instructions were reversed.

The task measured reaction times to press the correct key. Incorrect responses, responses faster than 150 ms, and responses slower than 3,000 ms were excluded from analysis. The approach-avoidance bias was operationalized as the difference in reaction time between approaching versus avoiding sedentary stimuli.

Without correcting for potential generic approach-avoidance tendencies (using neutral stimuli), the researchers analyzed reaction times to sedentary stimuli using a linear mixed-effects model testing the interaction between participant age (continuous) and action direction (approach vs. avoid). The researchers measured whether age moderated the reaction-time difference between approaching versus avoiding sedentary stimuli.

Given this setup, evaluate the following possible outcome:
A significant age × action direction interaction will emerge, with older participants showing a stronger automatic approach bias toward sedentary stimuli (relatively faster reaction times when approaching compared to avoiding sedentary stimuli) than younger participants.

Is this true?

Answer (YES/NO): NO